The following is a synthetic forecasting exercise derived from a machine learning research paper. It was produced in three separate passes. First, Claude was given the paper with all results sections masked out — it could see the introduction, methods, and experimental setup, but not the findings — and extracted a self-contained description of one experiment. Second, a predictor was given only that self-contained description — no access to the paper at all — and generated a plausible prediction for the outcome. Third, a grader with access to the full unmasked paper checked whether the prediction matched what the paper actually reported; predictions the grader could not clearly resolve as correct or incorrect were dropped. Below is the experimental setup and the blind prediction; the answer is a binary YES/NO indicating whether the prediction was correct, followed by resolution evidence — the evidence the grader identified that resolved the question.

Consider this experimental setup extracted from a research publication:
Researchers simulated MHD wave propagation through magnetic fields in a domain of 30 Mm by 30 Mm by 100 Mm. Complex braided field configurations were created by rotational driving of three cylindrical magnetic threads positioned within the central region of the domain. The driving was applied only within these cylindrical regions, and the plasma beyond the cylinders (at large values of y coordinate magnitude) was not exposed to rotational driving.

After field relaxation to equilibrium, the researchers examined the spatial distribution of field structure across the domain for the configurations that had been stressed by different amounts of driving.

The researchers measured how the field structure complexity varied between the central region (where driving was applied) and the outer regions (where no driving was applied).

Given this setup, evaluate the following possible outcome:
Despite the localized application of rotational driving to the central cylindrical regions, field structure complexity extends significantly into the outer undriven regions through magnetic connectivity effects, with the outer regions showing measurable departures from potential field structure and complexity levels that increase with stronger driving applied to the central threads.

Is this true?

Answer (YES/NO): NO